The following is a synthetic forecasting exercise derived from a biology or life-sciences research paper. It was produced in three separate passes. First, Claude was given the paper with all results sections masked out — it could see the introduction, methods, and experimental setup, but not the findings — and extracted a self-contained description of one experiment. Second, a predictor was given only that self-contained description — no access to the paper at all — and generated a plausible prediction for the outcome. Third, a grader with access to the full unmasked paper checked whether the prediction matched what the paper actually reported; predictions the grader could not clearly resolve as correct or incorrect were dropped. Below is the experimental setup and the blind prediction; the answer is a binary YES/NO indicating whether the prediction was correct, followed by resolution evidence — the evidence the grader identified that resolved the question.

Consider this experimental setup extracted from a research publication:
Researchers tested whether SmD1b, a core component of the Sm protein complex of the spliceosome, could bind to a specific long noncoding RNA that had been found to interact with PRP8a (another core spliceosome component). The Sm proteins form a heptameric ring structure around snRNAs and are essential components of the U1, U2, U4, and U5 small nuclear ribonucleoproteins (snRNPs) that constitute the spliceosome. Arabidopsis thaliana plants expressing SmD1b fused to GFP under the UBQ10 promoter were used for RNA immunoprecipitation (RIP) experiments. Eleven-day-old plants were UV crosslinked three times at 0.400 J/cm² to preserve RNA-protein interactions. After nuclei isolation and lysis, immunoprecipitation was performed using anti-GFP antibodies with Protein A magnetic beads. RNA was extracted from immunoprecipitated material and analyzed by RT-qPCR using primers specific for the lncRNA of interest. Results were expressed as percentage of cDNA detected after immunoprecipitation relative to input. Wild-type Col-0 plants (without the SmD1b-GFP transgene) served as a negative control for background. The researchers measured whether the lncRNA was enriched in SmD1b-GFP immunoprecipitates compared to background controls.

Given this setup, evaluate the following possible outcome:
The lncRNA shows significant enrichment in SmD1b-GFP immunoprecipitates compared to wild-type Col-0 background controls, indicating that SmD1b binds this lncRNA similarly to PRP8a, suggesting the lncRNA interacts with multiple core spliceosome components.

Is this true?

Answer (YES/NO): YES